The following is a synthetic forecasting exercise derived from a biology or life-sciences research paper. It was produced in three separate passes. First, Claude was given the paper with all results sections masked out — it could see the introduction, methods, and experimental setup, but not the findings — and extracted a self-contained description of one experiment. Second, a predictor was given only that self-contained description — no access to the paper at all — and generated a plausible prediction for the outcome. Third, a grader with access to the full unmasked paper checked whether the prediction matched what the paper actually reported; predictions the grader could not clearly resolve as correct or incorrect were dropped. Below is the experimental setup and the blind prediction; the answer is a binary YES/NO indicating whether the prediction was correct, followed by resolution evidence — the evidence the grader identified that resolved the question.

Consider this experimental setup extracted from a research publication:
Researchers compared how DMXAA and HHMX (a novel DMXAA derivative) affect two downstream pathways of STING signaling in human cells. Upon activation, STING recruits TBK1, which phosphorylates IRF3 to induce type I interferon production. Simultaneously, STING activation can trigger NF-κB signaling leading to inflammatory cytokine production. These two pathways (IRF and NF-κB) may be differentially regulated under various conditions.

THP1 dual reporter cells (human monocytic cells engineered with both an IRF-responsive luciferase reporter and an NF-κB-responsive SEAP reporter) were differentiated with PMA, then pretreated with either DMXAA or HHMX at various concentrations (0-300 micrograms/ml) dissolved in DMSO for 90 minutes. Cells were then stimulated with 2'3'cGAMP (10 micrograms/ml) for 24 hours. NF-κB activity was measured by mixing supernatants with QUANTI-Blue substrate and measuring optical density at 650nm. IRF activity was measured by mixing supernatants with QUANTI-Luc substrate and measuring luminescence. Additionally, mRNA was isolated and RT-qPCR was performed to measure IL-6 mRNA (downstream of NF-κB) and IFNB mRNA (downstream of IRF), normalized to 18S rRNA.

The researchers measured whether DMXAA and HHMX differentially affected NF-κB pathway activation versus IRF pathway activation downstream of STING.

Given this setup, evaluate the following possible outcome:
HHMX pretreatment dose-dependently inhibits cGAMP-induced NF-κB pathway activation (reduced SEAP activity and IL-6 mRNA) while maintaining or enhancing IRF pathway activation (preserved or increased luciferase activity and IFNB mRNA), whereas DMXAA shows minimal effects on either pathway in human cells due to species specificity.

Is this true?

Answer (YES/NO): NO